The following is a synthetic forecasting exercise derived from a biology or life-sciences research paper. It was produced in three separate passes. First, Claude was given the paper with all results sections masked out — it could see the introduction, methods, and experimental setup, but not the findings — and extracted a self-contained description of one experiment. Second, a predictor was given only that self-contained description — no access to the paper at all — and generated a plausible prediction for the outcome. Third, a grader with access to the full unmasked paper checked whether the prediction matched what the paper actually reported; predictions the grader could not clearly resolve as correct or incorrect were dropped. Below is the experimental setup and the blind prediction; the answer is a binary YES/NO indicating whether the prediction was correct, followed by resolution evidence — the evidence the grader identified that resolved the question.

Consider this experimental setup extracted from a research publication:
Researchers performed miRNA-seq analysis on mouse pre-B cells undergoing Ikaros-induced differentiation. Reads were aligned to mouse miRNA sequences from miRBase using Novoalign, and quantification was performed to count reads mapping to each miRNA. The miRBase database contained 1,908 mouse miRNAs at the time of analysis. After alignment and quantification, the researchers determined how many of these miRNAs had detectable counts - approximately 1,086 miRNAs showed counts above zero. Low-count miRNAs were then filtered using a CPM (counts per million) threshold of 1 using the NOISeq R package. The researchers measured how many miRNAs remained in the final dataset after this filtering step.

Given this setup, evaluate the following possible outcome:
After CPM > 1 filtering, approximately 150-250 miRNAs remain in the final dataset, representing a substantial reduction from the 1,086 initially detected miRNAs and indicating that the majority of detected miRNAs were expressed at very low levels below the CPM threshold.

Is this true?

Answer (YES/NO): NO